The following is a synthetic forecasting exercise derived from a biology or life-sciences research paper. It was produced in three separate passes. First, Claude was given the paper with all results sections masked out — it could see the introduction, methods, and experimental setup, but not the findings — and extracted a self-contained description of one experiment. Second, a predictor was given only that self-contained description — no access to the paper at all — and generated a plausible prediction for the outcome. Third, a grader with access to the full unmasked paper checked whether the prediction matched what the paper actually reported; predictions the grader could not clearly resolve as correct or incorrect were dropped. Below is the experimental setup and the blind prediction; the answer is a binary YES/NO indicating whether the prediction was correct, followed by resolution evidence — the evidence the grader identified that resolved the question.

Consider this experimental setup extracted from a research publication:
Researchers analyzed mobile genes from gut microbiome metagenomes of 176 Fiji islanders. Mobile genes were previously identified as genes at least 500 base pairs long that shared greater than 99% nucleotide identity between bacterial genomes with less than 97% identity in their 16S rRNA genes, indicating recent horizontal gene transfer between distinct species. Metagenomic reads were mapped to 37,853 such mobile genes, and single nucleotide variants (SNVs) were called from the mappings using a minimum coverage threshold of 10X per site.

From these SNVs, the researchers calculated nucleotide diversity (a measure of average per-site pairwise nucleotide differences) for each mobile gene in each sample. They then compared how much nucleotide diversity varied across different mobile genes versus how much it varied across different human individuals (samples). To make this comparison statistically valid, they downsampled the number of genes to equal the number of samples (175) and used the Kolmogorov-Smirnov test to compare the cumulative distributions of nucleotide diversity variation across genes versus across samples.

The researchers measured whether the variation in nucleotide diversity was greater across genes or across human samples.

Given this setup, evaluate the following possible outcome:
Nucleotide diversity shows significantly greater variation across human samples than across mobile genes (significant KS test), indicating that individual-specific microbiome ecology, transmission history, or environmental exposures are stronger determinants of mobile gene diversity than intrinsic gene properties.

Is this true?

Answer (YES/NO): NO